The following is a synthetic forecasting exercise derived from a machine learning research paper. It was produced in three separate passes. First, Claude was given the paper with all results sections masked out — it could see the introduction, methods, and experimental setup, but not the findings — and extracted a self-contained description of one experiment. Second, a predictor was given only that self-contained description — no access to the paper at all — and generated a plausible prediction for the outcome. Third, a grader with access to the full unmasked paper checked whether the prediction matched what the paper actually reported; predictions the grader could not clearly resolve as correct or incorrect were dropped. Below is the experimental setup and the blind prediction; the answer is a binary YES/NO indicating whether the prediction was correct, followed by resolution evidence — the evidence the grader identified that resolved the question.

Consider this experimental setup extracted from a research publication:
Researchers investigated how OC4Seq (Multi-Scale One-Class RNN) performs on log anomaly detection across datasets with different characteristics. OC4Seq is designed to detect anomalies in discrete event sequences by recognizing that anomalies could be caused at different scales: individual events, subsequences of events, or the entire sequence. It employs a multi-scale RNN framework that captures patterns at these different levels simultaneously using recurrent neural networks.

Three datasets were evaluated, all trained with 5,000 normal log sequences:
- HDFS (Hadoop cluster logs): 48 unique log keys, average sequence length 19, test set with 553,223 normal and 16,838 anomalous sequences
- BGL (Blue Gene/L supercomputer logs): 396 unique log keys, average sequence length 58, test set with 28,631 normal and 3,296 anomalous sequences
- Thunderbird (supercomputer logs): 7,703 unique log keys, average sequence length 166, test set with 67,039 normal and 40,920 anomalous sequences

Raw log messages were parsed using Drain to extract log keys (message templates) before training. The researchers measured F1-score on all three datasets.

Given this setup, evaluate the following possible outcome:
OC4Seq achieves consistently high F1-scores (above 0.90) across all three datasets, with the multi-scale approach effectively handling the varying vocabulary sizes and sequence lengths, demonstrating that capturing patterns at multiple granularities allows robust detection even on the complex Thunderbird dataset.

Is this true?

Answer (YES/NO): NO